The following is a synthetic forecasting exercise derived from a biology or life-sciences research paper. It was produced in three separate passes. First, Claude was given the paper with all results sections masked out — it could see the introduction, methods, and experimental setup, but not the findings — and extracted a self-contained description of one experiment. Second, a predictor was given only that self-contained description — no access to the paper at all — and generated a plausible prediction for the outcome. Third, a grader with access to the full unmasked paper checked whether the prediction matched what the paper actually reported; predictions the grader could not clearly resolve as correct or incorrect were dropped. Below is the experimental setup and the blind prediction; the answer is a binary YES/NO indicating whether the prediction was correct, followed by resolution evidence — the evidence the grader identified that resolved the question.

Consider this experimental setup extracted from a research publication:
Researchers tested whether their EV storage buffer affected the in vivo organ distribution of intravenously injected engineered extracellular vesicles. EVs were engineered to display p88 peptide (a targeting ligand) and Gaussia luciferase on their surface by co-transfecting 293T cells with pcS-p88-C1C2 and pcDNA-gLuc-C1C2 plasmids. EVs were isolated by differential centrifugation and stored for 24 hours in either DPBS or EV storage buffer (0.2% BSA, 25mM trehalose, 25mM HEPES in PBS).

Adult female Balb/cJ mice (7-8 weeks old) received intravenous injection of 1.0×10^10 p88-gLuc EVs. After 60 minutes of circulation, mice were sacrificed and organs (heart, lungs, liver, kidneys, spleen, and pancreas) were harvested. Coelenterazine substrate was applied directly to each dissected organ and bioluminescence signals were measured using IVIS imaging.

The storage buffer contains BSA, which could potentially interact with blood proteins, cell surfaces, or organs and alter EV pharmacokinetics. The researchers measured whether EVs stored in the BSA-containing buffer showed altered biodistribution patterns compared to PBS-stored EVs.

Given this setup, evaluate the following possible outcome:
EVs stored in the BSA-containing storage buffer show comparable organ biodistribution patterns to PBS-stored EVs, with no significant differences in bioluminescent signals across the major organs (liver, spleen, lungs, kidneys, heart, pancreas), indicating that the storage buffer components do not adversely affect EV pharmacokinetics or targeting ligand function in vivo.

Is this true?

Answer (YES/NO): YES